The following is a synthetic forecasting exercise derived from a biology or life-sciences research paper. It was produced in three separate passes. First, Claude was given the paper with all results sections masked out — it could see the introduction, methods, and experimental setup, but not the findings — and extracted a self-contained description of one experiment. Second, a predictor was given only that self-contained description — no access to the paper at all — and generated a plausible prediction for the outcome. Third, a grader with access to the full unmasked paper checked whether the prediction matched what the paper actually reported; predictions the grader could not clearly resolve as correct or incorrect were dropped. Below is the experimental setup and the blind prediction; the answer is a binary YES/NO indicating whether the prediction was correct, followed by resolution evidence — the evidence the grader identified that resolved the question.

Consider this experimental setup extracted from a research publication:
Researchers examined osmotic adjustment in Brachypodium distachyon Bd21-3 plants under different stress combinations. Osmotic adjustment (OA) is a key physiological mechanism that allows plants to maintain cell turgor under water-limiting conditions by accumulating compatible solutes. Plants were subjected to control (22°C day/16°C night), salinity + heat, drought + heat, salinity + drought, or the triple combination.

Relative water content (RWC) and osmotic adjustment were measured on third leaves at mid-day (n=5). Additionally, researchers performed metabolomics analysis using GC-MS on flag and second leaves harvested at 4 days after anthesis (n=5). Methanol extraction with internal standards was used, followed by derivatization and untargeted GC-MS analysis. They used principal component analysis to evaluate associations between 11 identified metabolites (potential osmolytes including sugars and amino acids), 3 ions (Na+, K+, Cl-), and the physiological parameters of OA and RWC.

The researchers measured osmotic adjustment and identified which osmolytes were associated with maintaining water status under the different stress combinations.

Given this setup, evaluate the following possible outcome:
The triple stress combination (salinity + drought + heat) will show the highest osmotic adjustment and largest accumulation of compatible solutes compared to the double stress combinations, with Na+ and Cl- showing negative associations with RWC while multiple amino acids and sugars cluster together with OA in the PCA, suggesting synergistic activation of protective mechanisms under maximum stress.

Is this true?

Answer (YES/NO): NO